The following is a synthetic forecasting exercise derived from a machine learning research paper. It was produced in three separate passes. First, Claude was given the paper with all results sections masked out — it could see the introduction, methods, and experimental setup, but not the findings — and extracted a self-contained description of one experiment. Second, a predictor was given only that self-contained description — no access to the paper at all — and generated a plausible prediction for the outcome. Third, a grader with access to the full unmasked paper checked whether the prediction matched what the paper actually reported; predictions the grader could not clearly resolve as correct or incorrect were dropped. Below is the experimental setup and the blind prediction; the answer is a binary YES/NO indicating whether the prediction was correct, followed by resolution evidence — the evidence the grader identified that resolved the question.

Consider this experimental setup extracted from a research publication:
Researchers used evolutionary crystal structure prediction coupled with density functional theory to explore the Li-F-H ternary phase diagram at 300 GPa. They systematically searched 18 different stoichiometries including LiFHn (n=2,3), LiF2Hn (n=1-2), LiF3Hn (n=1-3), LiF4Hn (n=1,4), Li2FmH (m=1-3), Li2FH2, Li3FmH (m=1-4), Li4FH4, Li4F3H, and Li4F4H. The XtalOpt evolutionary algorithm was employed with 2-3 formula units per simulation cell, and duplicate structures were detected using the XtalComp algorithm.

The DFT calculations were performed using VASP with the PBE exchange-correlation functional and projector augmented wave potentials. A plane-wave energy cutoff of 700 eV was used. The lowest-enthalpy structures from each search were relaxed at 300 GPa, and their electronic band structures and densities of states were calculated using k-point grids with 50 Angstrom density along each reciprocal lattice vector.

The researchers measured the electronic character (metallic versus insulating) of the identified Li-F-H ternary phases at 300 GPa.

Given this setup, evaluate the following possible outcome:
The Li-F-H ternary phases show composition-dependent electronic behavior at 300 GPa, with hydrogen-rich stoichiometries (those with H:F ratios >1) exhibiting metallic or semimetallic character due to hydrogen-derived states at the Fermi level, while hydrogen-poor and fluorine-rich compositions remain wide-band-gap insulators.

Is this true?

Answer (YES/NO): NO